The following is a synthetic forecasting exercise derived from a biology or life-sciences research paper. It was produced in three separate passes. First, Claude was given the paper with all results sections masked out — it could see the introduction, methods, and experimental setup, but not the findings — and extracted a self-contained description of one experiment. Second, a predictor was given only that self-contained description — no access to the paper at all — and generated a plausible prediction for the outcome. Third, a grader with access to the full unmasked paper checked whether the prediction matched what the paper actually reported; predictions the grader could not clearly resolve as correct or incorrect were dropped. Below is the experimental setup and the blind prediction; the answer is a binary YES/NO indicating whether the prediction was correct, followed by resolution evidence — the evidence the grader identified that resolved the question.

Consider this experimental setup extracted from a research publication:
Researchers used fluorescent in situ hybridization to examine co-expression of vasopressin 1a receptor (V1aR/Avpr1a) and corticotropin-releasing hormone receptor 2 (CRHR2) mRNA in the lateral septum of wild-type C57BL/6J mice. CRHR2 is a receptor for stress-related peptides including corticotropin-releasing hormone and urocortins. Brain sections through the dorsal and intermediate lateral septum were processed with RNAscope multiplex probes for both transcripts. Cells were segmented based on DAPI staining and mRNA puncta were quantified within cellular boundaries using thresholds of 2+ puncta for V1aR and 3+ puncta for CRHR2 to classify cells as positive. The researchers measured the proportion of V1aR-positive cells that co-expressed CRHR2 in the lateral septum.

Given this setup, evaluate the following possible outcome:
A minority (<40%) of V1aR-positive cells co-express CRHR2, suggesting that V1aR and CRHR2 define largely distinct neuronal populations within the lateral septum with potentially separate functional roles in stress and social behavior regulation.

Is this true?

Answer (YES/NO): NO